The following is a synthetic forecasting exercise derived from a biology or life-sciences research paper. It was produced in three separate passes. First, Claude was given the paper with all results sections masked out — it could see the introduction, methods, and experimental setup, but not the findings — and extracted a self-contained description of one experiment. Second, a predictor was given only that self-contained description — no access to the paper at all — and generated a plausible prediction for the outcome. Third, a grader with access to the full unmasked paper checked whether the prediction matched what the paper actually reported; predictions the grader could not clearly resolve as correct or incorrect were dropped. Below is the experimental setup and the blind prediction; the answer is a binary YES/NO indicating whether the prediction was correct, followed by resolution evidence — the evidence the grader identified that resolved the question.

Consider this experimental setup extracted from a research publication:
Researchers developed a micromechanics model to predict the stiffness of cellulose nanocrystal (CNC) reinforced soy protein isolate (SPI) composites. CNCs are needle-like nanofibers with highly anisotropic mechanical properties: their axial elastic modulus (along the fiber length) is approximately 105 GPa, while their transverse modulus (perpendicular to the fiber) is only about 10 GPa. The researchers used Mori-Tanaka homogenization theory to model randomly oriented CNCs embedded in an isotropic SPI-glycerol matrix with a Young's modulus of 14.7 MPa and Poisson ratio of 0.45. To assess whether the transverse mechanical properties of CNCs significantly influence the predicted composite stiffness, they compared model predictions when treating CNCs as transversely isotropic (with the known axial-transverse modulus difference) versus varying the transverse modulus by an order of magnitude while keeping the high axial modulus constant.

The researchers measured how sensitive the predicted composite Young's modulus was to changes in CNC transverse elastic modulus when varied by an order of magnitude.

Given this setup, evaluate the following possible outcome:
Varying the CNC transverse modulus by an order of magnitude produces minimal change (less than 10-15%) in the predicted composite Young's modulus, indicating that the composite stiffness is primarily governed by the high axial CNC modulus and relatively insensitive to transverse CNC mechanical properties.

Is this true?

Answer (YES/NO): YES